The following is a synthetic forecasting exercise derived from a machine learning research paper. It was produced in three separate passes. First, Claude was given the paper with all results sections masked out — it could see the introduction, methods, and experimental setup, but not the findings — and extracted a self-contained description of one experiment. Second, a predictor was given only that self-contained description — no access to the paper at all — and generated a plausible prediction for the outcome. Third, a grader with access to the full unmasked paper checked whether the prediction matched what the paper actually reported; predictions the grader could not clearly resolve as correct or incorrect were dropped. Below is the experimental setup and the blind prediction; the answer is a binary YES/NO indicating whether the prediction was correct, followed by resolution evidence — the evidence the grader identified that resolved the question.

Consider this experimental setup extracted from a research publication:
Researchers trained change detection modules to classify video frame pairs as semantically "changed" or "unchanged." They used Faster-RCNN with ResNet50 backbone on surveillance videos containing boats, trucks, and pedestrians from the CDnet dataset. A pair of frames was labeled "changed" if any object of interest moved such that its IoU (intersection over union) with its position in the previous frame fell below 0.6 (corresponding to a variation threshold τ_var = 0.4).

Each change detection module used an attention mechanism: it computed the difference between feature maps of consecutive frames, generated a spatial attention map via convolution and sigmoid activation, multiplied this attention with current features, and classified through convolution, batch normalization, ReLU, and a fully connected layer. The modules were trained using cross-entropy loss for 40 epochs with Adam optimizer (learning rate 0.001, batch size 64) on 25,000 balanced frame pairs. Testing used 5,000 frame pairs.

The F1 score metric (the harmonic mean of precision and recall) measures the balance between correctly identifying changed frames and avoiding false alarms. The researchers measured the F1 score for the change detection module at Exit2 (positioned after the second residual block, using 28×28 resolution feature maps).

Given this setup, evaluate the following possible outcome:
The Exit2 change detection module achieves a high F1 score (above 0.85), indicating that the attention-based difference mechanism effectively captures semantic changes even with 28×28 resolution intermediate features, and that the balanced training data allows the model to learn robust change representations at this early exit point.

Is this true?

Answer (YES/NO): YES